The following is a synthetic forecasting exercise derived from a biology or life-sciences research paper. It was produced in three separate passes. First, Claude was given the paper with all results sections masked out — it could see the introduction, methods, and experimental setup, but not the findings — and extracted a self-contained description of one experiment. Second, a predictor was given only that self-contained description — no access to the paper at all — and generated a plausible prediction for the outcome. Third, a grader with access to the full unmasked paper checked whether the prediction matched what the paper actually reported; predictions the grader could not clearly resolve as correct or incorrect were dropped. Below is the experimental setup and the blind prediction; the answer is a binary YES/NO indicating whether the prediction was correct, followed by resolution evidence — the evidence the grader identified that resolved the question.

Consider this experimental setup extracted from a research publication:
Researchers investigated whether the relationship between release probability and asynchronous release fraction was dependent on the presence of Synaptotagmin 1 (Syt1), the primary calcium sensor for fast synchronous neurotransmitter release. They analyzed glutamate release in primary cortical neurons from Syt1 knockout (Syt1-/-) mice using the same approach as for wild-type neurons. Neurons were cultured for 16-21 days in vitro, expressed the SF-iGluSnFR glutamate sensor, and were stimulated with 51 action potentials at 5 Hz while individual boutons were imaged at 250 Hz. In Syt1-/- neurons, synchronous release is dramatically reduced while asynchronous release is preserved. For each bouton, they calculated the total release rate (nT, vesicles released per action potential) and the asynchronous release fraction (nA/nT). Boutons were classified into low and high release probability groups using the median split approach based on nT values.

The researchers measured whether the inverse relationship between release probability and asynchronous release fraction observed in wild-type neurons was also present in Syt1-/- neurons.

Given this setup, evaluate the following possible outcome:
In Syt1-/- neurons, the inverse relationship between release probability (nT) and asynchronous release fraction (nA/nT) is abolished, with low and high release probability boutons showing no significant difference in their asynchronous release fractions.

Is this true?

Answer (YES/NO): NO